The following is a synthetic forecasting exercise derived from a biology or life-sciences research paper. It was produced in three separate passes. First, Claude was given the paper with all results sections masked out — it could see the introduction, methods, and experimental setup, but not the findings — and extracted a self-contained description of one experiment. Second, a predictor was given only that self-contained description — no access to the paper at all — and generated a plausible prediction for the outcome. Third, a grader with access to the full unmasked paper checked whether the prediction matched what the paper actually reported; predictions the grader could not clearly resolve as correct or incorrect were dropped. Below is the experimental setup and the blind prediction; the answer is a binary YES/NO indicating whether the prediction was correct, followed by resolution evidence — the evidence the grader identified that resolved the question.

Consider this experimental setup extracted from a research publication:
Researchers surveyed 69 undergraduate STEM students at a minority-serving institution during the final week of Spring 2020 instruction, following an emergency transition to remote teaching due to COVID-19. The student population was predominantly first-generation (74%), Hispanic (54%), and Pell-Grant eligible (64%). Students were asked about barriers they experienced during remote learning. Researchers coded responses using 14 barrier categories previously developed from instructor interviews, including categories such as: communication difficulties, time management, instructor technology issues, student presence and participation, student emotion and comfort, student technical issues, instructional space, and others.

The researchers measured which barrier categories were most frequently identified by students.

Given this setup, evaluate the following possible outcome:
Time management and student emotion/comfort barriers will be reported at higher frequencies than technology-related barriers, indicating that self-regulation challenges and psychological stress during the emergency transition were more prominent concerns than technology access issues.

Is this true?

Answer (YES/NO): NO